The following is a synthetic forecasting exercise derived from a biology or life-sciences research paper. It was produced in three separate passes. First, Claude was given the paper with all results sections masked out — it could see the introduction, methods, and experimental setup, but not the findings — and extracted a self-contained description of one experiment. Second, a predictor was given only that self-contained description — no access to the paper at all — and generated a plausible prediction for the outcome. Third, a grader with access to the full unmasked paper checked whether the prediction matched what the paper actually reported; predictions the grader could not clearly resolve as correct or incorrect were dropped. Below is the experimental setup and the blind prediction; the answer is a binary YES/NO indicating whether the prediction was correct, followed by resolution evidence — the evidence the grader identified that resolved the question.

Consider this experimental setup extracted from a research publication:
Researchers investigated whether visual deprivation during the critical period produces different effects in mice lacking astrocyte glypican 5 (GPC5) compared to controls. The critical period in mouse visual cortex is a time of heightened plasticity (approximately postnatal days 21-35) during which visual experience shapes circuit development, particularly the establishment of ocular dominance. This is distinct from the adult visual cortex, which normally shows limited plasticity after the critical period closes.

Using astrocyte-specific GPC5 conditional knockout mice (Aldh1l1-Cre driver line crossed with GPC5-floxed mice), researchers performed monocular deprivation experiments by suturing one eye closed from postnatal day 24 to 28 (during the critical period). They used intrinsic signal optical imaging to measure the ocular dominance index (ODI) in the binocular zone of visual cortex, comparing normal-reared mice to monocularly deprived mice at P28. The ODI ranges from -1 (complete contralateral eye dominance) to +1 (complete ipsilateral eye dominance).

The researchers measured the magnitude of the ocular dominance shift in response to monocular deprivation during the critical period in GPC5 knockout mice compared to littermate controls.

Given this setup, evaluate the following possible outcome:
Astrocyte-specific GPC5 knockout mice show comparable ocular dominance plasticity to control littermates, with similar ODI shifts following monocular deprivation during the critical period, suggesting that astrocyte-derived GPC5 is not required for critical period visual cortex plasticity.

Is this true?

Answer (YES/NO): YES